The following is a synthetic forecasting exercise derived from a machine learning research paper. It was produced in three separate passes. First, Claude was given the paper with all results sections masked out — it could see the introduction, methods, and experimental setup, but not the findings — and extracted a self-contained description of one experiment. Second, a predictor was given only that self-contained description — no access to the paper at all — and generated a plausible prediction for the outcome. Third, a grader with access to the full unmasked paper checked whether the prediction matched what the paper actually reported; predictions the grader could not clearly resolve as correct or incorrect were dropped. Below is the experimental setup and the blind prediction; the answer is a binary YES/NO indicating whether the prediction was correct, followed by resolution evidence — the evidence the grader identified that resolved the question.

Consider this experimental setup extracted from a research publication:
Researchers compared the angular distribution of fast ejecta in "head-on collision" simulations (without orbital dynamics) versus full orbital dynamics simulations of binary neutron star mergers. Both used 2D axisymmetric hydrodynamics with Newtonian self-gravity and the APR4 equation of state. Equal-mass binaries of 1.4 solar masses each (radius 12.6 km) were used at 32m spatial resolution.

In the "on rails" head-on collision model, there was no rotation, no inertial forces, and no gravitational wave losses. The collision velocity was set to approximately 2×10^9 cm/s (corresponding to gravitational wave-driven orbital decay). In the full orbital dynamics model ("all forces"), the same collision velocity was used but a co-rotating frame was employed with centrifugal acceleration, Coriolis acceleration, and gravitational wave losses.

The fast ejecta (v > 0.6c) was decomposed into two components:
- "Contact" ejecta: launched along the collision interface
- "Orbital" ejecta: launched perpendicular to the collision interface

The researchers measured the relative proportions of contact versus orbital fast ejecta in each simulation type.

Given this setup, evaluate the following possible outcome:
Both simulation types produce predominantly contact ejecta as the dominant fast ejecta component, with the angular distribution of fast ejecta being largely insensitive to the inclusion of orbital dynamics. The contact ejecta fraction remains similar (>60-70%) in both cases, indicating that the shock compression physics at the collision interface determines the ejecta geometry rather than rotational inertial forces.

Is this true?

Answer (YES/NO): NO